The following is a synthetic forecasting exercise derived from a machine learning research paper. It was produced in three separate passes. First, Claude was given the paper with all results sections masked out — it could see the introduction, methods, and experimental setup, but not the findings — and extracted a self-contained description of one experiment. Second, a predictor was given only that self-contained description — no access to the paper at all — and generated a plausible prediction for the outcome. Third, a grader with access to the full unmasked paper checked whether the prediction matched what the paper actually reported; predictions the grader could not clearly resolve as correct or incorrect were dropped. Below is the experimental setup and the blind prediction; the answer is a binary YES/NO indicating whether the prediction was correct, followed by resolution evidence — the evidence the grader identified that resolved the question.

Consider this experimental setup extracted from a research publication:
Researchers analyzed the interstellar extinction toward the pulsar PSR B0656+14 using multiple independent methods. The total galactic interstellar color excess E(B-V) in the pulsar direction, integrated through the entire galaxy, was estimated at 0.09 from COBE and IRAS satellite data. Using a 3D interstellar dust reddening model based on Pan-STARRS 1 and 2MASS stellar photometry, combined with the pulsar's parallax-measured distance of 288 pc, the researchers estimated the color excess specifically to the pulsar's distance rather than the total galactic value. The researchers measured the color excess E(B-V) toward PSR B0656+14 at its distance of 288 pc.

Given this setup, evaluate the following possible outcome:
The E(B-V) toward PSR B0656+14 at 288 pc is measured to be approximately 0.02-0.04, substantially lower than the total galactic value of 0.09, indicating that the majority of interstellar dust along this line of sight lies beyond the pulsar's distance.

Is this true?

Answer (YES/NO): NO